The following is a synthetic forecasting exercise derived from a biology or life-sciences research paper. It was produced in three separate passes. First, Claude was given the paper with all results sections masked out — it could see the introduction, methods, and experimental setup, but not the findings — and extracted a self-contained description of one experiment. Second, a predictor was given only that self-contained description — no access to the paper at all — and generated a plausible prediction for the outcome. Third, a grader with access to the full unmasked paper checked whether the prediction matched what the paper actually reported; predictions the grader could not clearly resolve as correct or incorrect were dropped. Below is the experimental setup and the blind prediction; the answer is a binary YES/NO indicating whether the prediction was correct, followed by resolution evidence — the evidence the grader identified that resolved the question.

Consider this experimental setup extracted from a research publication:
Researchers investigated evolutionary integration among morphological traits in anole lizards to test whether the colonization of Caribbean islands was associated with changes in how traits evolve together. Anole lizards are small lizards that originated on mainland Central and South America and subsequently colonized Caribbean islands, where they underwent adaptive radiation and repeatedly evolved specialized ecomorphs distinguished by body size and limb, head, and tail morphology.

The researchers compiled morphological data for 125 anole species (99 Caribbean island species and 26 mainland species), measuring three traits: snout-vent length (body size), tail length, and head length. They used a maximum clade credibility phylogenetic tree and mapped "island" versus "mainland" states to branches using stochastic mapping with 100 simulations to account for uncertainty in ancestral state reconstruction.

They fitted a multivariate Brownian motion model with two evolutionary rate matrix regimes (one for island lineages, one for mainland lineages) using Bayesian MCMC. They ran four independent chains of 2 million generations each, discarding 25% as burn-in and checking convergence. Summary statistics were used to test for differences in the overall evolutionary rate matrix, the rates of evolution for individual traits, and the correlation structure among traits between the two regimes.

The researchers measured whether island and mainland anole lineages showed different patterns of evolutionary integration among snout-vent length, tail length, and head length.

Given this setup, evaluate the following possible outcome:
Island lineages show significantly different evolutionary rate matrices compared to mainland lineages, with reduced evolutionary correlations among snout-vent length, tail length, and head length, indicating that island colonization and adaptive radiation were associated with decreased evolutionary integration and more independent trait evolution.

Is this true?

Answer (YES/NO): NO